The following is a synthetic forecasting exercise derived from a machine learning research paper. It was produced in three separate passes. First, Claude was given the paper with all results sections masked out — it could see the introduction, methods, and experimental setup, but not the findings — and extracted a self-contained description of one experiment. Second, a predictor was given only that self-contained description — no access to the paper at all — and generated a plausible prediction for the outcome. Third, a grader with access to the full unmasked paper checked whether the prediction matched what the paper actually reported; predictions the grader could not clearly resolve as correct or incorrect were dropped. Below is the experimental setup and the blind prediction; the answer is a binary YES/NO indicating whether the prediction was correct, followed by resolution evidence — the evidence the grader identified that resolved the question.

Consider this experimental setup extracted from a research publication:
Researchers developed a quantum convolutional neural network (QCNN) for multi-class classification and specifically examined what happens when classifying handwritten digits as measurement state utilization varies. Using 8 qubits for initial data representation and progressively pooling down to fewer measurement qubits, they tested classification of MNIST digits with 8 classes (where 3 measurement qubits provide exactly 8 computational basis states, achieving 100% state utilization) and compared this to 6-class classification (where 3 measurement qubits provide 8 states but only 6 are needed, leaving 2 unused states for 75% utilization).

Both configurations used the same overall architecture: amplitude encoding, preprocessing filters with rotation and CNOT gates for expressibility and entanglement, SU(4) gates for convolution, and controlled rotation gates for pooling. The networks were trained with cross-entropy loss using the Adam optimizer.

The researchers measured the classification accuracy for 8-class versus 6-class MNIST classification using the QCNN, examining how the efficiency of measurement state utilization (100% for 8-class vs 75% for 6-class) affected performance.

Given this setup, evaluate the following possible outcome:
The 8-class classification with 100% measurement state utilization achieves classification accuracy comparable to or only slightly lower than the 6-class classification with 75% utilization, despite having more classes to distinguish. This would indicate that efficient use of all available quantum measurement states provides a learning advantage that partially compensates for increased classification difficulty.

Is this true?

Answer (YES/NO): YES